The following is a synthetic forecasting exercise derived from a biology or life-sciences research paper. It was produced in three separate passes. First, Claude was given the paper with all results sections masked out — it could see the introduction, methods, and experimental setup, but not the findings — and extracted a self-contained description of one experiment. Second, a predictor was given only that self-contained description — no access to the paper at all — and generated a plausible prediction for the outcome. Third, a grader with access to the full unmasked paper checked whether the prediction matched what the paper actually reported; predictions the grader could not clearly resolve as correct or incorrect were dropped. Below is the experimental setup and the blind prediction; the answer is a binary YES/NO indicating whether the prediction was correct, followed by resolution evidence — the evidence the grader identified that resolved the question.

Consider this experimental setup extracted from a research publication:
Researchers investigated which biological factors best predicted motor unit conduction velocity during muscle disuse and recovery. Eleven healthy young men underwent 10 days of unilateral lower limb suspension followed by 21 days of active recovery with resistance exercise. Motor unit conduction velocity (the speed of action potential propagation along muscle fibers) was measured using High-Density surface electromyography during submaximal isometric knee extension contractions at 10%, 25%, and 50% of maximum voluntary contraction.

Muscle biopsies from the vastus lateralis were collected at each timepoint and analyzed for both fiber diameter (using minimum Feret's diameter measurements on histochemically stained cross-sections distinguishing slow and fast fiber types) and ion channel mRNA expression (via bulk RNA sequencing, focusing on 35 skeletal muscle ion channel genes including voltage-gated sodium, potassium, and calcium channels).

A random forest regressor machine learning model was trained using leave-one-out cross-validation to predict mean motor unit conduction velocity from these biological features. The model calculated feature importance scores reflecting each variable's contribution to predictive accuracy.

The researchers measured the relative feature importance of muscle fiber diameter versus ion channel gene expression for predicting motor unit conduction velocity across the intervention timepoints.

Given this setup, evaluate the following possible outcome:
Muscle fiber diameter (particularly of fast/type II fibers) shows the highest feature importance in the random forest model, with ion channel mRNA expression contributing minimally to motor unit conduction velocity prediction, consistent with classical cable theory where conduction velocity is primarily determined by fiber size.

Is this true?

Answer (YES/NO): NO